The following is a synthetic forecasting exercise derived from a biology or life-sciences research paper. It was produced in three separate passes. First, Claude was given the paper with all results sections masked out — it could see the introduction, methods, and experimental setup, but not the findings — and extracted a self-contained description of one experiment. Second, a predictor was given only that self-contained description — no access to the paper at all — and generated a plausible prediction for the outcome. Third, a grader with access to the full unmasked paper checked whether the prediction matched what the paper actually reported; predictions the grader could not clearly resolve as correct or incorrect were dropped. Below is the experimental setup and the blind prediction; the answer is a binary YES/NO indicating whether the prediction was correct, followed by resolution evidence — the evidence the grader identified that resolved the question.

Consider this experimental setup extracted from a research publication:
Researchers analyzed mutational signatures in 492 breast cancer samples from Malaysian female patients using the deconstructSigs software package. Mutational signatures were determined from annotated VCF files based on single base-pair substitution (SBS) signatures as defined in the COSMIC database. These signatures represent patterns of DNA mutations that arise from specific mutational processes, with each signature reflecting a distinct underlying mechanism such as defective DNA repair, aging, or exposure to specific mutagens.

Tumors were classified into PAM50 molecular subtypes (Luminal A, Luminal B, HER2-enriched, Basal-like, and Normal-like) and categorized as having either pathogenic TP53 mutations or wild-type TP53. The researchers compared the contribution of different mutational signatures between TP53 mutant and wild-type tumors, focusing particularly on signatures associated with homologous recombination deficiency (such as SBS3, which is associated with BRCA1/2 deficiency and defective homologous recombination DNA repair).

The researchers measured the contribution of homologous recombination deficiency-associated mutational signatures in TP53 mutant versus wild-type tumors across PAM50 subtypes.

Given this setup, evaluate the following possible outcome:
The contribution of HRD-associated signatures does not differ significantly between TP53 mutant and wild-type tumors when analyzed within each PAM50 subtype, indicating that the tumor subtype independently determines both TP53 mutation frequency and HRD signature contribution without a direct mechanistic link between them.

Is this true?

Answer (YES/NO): YES